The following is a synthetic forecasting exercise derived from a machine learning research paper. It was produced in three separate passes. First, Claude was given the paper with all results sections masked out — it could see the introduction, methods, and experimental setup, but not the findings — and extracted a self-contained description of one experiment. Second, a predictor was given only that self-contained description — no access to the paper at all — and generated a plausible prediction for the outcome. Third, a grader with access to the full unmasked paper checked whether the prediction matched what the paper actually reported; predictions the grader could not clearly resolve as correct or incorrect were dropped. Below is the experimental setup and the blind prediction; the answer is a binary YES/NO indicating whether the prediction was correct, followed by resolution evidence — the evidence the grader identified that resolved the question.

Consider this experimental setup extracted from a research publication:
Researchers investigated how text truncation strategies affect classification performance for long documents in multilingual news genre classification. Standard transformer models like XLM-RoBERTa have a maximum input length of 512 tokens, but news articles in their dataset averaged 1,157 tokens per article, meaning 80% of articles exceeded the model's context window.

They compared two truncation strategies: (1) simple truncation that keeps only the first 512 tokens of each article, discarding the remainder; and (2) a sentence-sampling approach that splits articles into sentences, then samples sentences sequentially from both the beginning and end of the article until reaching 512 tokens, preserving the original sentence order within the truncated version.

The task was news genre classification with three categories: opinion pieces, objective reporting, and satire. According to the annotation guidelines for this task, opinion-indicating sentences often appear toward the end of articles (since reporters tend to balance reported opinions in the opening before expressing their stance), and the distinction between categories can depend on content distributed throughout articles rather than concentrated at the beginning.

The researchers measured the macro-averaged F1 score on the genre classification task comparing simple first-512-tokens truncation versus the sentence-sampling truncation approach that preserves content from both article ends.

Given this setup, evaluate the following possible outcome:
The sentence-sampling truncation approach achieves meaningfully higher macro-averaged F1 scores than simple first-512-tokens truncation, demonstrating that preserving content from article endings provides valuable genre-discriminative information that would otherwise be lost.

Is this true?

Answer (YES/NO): YES